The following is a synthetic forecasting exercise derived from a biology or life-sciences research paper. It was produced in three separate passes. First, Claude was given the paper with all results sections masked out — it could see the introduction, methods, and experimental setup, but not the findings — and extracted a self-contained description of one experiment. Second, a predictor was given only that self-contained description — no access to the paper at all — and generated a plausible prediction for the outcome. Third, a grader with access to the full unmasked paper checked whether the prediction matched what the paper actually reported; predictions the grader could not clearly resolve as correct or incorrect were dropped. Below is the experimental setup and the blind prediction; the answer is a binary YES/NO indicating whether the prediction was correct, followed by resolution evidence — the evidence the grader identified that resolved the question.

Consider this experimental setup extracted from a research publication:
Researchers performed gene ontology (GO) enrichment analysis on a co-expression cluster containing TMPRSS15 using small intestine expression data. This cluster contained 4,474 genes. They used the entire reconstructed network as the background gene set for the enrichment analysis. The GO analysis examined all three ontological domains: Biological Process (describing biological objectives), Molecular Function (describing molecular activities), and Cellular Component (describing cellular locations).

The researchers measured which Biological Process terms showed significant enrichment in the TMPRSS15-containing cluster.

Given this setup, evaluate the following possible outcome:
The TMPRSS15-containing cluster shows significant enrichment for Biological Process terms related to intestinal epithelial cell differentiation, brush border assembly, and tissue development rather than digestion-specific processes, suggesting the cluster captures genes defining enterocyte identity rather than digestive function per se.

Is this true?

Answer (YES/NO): NO